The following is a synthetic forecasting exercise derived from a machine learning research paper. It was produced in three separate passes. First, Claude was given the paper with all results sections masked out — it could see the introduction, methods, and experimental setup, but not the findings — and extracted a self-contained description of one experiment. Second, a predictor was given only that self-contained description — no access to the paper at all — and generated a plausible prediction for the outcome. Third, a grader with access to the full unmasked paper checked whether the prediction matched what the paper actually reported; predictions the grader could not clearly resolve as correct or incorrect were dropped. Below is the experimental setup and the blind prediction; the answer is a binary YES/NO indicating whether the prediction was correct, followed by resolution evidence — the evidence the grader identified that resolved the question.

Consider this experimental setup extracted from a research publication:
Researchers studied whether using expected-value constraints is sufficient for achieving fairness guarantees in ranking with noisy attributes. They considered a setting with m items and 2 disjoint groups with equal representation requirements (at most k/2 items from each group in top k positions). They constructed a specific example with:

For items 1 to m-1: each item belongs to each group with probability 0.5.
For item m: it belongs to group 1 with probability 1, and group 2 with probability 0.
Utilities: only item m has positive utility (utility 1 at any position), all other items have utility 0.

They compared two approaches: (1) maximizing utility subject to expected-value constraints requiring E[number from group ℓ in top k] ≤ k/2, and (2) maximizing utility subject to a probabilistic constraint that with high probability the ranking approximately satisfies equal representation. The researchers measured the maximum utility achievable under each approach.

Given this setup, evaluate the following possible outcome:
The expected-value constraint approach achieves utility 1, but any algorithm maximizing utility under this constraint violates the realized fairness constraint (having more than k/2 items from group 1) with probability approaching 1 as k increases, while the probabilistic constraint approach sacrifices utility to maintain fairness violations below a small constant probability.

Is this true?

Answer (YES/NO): NO